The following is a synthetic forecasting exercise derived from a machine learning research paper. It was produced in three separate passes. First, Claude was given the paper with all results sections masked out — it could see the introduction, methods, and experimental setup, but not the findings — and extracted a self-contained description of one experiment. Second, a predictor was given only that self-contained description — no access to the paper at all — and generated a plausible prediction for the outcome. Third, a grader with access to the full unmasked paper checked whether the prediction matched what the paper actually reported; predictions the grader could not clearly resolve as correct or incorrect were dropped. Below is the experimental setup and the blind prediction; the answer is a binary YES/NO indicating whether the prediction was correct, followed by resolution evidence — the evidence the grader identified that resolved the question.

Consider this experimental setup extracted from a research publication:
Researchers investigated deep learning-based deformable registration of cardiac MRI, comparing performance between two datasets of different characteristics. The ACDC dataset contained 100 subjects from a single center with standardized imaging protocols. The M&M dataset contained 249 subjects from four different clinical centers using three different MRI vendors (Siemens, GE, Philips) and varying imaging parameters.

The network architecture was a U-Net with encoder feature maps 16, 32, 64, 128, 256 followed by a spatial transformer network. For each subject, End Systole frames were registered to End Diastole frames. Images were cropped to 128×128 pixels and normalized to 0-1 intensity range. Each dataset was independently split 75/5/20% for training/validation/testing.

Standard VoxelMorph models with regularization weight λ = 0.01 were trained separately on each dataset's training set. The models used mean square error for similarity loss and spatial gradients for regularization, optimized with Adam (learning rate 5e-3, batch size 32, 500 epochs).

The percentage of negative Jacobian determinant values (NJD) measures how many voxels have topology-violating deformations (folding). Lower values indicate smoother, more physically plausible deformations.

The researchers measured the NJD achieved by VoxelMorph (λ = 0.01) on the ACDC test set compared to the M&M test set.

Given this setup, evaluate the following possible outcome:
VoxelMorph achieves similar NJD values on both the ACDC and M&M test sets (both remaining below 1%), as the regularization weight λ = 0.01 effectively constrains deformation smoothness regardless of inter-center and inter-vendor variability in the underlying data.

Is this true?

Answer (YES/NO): NO